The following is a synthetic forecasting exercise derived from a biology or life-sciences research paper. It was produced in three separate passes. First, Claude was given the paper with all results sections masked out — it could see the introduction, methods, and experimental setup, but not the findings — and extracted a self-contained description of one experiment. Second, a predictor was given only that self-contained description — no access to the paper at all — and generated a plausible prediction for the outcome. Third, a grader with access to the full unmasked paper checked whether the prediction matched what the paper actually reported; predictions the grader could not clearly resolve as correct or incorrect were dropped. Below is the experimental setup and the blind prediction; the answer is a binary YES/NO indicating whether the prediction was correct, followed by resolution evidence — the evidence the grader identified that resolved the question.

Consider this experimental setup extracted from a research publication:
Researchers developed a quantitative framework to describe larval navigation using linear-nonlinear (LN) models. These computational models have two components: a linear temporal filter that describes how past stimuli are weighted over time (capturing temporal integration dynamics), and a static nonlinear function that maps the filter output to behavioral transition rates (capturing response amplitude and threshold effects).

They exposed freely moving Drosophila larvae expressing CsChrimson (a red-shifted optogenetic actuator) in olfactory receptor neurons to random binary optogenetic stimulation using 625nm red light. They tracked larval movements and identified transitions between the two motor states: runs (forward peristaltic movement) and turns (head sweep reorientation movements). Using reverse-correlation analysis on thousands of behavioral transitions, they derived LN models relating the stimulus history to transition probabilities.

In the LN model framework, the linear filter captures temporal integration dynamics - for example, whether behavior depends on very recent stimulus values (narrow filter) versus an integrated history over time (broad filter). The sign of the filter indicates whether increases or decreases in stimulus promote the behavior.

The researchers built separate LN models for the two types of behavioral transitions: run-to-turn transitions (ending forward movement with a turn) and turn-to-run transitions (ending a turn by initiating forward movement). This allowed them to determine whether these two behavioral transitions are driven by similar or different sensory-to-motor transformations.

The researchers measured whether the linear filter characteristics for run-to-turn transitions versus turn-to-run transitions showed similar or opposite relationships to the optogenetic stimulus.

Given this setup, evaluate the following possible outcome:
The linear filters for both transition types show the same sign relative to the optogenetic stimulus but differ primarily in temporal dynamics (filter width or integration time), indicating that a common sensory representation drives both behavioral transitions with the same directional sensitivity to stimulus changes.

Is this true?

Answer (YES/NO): NO